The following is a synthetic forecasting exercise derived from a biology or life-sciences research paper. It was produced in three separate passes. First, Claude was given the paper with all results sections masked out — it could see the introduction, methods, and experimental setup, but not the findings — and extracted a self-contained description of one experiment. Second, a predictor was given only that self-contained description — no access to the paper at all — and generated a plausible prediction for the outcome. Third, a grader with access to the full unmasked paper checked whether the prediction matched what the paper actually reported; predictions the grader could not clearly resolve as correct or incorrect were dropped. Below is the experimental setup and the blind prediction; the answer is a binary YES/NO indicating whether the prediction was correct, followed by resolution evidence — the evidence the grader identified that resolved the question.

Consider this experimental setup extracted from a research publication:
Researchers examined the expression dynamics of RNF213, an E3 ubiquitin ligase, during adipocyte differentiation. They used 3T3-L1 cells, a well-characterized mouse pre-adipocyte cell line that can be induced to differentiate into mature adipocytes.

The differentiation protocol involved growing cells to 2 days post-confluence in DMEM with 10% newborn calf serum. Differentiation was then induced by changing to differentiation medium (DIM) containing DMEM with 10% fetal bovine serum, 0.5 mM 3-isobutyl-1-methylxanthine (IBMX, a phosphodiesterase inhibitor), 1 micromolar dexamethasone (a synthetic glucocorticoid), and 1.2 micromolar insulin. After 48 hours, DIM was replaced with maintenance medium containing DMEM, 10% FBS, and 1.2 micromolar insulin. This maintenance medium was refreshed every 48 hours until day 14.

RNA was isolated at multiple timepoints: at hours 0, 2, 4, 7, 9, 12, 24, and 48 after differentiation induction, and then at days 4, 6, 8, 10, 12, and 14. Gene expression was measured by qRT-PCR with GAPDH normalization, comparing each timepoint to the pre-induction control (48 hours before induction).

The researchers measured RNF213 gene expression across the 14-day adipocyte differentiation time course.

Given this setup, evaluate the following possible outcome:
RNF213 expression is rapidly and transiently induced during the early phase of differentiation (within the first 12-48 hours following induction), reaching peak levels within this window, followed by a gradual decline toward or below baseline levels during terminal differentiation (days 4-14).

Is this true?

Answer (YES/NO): NO